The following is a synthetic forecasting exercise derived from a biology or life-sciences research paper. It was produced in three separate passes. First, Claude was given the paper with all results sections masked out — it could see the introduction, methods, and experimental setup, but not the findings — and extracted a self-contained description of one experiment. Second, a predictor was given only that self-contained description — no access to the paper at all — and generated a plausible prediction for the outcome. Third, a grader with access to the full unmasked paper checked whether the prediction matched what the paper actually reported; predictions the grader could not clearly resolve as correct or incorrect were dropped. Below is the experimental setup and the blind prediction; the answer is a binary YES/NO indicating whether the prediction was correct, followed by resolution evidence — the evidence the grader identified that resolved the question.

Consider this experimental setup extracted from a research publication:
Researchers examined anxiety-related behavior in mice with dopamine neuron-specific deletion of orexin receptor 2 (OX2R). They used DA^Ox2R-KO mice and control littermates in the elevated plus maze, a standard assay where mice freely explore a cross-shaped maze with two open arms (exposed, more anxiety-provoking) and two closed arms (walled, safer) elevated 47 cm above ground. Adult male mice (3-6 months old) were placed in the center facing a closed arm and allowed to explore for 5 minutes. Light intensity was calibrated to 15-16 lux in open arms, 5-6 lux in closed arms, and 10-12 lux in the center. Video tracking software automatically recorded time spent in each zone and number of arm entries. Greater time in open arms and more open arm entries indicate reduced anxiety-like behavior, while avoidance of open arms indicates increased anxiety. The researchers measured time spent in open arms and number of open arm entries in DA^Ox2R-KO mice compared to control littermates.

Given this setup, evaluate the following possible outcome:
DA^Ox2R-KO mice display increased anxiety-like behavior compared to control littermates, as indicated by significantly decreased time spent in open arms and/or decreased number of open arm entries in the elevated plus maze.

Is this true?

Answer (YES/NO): NO